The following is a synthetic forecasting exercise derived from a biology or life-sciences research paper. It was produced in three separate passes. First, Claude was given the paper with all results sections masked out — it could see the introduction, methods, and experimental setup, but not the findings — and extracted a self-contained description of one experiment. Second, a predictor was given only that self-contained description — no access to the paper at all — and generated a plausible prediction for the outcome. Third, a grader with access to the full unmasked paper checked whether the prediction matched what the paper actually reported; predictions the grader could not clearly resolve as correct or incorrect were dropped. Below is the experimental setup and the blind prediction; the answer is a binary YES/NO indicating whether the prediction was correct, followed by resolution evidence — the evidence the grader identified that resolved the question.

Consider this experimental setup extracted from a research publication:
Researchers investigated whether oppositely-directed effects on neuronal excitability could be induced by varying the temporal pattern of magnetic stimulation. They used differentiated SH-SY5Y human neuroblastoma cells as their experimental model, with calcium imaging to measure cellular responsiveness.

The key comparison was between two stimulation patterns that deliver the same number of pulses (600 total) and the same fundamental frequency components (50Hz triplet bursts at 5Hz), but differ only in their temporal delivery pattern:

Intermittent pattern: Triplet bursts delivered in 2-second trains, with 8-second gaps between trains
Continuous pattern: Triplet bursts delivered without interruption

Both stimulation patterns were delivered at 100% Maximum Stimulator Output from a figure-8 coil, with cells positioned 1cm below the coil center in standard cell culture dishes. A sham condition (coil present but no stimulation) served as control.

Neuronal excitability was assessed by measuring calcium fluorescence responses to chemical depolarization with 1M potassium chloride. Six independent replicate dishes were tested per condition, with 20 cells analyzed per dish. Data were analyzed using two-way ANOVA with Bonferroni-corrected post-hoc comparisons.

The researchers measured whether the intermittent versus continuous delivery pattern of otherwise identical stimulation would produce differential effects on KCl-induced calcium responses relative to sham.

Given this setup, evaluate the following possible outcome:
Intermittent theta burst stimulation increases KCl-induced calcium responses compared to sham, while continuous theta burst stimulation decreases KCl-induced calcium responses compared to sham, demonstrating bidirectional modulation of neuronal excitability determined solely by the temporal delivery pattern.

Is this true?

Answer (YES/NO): YES